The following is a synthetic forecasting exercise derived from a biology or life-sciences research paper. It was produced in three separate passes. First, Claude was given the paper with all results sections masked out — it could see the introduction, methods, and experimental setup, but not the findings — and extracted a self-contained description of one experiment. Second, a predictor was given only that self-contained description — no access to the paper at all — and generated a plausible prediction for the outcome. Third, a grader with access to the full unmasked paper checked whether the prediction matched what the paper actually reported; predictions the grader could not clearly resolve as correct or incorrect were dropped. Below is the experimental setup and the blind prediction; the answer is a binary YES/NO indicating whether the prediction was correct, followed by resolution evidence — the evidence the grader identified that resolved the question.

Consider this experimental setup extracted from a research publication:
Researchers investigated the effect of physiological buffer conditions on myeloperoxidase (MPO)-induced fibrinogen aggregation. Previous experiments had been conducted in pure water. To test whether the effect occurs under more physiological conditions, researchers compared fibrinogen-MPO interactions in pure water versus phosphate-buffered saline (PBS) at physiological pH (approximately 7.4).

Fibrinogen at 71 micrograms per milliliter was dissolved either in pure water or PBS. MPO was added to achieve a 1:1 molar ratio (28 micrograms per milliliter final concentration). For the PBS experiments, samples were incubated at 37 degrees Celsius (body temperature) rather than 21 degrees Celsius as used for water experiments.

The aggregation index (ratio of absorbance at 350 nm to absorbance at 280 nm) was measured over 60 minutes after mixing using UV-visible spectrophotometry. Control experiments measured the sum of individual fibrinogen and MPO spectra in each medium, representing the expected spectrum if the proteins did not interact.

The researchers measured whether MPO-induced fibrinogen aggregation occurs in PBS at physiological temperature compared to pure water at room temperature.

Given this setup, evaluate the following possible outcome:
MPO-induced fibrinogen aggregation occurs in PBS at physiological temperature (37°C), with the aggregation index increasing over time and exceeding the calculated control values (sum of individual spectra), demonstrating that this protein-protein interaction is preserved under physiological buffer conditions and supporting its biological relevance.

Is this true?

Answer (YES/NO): NO